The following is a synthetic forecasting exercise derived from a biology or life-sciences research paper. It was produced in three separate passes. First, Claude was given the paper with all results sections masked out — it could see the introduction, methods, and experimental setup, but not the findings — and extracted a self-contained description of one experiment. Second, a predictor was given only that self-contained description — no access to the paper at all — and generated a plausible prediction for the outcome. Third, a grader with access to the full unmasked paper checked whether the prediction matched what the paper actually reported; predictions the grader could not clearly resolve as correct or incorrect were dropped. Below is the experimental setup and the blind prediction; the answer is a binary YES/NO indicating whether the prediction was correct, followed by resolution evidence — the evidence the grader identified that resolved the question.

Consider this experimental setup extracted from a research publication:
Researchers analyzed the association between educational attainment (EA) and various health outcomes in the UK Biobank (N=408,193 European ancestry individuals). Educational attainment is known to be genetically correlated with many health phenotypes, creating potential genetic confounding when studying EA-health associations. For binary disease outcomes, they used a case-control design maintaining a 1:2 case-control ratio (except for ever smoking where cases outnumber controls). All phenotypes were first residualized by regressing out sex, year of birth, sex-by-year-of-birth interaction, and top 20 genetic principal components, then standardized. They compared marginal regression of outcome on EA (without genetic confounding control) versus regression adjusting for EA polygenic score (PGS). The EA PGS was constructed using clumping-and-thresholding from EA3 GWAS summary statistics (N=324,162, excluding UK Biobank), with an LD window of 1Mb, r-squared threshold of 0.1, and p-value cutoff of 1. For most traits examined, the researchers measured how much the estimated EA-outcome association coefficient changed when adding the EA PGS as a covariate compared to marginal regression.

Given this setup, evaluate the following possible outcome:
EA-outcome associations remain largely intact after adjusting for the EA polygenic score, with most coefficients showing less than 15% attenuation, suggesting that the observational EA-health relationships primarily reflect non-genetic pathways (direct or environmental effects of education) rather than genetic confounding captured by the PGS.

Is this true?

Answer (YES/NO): NO